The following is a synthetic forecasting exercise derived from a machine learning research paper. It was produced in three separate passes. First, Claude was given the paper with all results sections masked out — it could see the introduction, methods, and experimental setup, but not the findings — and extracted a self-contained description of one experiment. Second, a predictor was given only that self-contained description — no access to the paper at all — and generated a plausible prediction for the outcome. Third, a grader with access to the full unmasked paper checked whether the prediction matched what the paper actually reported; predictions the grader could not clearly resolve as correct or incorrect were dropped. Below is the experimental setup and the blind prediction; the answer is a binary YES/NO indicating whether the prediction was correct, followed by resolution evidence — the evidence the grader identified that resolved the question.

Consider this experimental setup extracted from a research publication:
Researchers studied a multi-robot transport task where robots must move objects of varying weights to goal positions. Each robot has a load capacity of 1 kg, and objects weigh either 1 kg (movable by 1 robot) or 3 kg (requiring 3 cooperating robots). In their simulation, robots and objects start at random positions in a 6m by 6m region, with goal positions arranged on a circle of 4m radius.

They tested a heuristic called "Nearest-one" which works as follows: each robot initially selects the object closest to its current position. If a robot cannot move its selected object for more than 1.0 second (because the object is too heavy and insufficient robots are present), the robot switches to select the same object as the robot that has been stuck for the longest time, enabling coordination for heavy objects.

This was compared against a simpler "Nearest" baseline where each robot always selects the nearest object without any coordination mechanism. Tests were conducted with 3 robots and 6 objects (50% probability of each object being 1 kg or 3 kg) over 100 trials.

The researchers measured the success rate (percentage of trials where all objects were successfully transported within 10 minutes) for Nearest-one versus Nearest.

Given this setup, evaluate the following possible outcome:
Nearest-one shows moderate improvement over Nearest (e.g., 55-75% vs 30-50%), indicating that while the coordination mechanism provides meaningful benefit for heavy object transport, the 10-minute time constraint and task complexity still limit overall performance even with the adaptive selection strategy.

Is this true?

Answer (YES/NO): NO